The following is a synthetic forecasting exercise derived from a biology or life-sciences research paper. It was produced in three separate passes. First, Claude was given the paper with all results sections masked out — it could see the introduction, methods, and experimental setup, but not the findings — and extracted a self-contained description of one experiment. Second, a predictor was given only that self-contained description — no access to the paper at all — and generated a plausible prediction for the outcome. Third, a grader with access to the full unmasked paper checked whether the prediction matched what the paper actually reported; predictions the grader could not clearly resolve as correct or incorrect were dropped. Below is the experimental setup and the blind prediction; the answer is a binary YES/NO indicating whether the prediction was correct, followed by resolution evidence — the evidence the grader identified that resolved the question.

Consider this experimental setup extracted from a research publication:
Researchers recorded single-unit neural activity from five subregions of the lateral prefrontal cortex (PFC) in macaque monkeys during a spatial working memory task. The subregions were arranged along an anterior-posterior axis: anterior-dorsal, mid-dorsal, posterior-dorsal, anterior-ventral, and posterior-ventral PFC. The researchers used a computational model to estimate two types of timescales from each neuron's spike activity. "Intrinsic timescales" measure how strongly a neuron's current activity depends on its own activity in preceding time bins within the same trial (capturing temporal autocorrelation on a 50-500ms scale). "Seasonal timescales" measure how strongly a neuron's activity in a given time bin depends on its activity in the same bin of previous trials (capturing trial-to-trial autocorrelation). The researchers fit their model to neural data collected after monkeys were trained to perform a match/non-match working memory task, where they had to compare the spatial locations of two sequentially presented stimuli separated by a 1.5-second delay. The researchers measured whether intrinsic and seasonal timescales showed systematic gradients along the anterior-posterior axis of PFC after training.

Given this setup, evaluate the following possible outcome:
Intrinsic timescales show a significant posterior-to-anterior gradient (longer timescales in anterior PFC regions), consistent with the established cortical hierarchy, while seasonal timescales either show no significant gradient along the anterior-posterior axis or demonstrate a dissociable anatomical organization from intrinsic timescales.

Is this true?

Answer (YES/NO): NO